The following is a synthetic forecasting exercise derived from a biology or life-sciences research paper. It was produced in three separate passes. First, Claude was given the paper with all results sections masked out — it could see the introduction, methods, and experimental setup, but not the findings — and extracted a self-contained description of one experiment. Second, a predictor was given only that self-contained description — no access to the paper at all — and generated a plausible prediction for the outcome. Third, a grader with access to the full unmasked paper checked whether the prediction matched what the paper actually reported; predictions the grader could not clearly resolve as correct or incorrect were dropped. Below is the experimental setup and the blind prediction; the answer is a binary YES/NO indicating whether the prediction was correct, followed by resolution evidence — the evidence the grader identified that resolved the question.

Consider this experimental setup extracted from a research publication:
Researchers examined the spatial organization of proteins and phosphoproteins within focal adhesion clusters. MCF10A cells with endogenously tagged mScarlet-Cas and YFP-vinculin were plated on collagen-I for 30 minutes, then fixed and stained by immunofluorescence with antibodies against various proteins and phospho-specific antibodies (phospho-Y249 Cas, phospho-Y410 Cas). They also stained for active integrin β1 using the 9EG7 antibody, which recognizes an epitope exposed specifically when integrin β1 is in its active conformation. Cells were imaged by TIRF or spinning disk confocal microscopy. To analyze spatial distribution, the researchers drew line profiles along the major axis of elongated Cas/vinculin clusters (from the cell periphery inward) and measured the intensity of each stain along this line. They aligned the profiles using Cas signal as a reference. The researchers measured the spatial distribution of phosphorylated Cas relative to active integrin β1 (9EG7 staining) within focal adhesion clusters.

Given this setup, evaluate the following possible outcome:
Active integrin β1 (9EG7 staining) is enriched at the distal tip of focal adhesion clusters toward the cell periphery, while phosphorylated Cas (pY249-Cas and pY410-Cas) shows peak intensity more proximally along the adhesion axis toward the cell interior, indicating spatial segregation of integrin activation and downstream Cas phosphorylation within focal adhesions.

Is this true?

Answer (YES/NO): NO